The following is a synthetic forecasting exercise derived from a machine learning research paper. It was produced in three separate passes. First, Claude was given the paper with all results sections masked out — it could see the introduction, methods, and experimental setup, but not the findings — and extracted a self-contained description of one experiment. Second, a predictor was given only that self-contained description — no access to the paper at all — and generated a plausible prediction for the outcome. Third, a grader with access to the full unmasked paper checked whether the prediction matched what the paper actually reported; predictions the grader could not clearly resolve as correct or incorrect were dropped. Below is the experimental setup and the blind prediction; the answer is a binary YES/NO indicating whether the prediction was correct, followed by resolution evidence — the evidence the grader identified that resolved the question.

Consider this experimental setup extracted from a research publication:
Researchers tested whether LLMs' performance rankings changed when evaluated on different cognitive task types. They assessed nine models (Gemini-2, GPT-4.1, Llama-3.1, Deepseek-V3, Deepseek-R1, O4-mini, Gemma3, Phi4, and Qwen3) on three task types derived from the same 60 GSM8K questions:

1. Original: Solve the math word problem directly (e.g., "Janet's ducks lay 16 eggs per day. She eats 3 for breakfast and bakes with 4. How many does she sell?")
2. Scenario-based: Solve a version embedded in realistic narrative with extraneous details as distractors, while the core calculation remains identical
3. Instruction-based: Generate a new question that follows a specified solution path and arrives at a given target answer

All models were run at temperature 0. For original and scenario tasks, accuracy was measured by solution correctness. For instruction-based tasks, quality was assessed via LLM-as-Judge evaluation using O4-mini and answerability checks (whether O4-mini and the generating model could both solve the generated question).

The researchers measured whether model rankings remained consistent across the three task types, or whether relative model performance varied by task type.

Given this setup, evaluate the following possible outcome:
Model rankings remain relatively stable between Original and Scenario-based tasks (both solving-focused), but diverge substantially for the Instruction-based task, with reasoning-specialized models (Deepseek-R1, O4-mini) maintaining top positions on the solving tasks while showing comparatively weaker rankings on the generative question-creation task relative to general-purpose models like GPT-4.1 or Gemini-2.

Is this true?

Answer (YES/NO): NO